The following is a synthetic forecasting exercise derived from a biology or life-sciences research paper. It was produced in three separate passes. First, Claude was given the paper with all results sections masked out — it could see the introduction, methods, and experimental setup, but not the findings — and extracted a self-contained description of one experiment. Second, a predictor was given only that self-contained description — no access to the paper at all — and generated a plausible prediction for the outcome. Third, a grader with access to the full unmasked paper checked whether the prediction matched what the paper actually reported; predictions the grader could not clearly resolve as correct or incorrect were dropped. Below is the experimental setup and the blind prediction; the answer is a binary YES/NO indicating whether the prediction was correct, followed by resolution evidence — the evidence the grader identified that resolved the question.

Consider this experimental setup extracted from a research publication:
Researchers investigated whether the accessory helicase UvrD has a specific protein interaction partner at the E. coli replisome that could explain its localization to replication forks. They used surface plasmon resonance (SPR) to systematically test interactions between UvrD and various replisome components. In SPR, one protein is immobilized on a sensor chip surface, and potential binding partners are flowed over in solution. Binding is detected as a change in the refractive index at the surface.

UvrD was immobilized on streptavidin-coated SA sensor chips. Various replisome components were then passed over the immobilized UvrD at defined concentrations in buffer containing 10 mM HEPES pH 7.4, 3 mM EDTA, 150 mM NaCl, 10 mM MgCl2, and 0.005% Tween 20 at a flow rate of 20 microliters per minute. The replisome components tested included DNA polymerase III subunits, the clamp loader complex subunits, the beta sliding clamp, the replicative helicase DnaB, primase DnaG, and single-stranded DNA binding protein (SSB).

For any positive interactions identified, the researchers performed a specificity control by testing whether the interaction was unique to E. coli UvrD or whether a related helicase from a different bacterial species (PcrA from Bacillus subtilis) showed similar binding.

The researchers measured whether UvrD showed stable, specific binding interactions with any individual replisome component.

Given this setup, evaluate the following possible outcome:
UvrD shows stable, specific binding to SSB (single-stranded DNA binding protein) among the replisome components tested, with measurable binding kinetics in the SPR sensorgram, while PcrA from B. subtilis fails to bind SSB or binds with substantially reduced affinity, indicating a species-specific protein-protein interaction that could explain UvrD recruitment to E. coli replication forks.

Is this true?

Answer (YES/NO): NO